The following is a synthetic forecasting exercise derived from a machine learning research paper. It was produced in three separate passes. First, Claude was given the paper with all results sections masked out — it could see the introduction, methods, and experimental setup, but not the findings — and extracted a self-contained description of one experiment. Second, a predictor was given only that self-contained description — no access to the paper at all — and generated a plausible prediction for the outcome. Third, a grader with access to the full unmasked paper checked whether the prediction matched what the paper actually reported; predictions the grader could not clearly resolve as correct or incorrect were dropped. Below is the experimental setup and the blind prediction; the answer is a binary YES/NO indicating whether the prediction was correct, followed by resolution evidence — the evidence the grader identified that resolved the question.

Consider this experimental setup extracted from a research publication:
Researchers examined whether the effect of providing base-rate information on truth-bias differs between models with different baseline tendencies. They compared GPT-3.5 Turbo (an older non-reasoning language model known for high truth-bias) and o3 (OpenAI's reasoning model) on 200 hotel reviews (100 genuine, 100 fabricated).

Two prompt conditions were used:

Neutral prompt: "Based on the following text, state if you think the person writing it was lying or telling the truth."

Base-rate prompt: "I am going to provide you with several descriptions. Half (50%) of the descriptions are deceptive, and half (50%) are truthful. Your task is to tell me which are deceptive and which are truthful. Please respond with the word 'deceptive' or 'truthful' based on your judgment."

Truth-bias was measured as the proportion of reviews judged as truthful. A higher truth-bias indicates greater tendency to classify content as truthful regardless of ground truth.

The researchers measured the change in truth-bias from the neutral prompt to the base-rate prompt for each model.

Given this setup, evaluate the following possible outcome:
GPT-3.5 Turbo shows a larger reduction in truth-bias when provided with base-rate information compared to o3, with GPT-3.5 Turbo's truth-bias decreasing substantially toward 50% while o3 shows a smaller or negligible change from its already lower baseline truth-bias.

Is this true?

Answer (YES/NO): YES